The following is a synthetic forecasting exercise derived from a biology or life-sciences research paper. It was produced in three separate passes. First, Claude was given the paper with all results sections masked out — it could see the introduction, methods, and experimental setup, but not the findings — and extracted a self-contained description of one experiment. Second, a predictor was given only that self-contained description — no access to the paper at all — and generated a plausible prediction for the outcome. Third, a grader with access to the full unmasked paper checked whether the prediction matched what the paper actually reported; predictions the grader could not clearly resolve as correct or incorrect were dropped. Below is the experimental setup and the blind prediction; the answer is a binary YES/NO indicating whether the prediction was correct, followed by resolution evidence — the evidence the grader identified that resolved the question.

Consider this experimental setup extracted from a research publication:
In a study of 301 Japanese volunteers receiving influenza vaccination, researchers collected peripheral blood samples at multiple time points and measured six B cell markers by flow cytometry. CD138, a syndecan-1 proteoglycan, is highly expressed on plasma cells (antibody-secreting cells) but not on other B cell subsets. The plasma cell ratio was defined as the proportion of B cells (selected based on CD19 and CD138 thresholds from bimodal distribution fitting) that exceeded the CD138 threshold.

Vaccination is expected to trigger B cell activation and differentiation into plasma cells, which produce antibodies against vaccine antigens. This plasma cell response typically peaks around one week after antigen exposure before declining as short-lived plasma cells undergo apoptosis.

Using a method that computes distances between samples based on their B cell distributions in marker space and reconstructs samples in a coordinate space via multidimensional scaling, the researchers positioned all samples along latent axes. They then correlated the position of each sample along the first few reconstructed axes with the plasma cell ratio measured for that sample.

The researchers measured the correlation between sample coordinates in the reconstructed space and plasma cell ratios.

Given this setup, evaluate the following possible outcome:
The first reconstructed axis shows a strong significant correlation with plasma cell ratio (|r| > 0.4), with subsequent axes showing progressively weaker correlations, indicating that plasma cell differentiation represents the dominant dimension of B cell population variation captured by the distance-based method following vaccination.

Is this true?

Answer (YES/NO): NO